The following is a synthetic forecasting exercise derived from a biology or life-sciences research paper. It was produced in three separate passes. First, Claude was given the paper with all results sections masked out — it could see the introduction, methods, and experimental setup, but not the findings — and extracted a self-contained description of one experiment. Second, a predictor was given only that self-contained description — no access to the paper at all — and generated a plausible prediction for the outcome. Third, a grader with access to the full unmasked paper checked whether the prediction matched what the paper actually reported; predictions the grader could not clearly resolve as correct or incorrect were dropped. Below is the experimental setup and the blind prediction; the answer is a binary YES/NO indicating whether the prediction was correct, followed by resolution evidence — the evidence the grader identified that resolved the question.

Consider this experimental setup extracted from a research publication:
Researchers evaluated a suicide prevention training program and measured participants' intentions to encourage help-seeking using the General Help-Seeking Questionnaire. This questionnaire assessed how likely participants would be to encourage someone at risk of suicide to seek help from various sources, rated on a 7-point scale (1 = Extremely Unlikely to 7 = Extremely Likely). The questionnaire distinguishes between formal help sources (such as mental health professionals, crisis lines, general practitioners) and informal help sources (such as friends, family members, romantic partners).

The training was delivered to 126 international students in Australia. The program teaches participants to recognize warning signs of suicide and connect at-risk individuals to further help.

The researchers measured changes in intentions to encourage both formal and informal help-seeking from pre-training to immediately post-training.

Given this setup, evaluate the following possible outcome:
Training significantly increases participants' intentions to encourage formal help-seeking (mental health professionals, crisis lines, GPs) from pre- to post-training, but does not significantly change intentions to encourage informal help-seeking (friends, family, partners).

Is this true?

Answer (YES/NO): YES